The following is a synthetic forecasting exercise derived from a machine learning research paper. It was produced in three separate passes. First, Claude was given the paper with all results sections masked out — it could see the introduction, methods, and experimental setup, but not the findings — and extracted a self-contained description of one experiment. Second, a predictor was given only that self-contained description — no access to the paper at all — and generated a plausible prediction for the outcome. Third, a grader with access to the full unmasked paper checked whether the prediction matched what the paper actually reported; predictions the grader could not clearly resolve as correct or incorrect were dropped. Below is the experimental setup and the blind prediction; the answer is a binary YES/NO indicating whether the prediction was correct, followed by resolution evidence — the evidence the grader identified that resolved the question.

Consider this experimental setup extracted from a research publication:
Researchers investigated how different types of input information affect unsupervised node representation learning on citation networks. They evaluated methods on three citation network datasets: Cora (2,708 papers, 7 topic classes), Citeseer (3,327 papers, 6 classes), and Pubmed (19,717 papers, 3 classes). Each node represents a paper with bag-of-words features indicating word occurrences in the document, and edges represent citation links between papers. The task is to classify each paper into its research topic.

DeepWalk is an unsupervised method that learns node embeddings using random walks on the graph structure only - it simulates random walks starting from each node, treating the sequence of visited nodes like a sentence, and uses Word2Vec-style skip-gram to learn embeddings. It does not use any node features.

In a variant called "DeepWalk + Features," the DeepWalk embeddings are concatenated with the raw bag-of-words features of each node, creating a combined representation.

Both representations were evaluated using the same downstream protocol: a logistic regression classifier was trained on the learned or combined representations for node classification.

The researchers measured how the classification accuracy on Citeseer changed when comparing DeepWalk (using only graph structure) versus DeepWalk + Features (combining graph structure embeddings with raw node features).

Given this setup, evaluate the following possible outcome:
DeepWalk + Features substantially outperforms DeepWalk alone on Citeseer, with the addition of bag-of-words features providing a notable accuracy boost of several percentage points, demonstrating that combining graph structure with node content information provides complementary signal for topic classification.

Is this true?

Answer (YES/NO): YES